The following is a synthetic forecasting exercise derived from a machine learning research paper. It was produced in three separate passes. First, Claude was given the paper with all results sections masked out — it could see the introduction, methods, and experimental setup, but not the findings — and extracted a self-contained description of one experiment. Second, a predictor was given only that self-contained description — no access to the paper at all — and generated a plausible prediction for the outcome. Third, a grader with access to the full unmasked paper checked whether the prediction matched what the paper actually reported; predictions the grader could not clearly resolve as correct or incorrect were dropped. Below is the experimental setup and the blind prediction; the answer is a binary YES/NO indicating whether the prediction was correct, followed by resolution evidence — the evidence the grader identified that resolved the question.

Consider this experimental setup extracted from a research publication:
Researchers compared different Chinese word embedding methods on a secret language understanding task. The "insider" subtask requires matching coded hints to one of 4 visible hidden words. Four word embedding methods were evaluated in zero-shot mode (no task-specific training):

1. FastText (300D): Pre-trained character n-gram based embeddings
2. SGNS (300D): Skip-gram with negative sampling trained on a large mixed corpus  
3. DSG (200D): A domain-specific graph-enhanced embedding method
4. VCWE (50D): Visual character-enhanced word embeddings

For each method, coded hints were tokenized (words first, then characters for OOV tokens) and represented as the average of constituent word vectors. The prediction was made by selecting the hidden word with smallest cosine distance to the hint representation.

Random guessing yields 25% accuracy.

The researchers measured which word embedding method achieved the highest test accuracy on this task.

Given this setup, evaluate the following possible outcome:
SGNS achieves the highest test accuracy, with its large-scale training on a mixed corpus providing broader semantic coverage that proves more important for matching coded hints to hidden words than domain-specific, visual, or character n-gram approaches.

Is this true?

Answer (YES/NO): NO